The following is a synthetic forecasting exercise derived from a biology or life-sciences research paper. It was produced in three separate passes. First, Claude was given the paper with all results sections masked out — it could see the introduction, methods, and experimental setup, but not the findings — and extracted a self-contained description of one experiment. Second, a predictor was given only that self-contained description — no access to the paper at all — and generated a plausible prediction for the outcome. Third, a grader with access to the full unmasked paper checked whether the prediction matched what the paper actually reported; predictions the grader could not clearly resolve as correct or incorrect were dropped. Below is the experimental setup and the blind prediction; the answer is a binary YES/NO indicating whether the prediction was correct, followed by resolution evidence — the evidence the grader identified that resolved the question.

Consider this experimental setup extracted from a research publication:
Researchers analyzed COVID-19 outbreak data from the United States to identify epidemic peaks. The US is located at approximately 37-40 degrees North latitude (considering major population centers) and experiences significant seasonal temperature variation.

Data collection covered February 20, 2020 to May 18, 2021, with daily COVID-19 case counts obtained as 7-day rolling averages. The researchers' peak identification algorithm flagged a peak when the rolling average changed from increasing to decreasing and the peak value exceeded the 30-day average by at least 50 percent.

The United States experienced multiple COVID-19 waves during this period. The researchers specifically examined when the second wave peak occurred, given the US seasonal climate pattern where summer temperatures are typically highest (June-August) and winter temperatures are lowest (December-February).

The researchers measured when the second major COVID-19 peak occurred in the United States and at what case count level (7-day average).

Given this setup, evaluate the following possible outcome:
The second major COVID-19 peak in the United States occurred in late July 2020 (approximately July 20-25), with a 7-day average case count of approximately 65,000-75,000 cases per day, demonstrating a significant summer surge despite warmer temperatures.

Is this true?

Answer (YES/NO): YES